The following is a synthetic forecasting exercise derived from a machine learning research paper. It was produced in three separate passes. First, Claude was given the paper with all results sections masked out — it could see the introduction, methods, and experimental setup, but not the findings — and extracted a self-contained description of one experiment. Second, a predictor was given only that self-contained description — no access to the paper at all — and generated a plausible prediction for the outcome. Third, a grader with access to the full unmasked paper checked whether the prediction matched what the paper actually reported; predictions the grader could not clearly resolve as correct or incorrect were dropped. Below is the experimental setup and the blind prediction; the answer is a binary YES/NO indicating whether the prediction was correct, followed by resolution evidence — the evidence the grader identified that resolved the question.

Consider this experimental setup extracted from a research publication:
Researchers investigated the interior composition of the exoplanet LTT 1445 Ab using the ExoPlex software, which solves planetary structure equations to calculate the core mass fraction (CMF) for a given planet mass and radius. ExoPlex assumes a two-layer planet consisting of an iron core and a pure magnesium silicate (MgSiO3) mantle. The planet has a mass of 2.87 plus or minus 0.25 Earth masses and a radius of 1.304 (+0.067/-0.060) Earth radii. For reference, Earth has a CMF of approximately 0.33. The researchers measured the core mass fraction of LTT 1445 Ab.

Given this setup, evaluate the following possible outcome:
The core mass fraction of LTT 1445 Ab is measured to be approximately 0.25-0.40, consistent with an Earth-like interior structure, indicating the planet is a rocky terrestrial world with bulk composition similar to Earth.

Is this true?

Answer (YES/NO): NO